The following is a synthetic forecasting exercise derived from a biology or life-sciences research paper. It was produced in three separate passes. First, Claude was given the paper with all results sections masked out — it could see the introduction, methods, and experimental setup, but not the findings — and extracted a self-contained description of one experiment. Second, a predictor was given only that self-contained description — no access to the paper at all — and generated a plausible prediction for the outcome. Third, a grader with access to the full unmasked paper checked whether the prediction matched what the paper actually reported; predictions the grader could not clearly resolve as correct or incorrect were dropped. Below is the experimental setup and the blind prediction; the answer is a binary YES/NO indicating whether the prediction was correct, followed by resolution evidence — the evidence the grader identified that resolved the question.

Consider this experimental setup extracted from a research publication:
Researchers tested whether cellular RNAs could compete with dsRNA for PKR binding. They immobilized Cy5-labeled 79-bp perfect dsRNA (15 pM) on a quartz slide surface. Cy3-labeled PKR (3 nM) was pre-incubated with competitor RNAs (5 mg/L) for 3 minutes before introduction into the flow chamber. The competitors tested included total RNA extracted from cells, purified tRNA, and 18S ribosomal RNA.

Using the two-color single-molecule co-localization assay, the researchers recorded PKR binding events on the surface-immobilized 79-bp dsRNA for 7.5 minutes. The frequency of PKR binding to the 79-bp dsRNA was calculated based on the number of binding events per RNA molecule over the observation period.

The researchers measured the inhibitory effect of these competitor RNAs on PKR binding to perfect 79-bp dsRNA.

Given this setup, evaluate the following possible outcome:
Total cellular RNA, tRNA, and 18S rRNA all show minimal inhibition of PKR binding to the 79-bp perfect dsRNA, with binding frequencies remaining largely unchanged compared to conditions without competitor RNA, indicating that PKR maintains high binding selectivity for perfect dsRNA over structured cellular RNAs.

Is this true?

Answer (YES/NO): YES